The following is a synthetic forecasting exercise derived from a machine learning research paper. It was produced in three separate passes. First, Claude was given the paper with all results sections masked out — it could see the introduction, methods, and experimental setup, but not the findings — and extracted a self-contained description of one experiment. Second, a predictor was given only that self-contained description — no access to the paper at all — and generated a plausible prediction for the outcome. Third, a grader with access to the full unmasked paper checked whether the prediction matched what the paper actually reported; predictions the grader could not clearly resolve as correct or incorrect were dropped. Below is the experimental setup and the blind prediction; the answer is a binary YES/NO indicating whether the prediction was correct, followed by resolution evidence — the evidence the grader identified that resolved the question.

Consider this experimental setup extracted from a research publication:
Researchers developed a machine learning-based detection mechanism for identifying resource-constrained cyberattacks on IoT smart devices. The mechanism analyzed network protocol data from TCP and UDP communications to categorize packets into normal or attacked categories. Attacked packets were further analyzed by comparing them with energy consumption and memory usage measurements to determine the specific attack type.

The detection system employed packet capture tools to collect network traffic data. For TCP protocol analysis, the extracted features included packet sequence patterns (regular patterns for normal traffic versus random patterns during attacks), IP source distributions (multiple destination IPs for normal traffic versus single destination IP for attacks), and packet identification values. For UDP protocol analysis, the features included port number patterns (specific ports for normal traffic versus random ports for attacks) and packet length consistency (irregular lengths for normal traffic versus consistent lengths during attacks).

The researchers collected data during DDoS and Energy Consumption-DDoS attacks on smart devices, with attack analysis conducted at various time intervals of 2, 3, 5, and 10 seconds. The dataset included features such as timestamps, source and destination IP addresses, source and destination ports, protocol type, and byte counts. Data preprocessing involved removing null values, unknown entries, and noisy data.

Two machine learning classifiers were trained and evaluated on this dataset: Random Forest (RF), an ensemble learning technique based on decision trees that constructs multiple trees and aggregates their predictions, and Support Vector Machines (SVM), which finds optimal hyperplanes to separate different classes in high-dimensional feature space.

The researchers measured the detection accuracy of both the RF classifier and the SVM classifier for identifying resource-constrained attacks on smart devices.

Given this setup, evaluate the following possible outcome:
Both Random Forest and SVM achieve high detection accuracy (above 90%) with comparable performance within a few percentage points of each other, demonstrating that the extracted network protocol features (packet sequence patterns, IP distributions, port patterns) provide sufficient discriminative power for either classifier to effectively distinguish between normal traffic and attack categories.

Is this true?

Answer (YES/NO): NO